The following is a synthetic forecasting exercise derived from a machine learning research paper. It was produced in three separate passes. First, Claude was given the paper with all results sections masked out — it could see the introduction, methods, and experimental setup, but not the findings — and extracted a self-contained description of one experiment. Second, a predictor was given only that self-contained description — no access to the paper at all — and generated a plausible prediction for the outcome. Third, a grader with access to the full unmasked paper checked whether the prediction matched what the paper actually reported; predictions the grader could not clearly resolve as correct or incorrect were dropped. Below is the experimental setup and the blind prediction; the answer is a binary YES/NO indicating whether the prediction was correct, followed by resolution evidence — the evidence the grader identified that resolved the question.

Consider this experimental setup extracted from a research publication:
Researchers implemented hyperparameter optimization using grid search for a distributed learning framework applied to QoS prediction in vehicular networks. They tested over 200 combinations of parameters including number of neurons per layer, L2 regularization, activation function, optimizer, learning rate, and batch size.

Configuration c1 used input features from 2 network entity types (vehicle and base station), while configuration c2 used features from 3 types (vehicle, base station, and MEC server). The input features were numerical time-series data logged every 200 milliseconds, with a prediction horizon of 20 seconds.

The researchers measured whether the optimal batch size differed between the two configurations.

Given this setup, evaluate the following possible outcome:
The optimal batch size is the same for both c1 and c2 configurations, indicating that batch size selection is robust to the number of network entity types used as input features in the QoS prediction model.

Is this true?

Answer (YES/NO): YES